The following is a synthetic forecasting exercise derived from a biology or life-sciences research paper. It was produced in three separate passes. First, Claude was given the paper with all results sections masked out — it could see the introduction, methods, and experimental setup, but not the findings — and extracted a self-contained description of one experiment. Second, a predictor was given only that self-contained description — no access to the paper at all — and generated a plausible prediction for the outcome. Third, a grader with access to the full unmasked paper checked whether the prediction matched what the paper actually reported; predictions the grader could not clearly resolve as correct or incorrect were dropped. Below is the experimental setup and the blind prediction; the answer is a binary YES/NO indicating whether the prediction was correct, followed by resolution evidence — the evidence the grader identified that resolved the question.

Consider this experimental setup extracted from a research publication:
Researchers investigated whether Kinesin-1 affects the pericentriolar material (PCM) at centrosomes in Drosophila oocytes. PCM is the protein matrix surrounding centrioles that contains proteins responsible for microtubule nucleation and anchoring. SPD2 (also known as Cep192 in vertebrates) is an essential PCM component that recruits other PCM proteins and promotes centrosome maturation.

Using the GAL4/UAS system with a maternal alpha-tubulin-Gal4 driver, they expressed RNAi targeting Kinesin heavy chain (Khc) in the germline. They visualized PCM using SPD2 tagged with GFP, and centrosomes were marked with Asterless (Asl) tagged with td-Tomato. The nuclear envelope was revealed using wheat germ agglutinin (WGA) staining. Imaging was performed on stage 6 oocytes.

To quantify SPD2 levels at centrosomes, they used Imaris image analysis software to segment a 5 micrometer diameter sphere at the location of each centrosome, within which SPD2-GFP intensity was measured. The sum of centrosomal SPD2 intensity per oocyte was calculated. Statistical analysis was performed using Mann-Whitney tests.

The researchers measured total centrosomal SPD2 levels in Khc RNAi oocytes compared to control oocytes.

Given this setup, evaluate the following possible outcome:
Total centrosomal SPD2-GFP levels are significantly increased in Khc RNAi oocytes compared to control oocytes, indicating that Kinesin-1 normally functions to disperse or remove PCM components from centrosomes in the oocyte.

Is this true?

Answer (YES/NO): YES